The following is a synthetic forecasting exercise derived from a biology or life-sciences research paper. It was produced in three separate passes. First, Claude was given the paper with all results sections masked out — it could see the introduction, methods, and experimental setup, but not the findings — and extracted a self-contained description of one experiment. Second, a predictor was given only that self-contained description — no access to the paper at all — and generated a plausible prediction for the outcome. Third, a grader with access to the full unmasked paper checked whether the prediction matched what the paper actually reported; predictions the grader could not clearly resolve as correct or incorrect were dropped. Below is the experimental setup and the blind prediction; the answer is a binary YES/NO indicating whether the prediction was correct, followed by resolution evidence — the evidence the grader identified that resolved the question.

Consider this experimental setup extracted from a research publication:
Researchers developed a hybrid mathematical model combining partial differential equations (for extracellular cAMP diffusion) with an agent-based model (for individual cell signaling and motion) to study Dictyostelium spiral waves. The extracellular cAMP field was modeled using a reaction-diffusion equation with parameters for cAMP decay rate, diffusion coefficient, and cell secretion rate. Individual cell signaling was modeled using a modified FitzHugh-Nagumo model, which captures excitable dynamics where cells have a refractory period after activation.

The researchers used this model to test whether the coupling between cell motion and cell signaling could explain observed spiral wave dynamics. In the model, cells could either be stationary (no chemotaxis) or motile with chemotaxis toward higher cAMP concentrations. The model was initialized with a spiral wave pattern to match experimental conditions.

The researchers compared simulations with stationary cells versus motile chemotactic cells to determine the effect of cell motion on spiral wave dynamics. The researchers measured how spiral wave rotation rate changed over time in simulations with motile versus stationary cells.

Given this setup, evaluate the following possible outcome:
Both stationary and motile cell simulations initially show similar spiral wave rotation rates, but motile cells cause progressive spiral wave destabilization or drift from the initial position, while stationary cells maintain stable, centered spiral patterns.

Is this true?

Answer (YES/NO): NO